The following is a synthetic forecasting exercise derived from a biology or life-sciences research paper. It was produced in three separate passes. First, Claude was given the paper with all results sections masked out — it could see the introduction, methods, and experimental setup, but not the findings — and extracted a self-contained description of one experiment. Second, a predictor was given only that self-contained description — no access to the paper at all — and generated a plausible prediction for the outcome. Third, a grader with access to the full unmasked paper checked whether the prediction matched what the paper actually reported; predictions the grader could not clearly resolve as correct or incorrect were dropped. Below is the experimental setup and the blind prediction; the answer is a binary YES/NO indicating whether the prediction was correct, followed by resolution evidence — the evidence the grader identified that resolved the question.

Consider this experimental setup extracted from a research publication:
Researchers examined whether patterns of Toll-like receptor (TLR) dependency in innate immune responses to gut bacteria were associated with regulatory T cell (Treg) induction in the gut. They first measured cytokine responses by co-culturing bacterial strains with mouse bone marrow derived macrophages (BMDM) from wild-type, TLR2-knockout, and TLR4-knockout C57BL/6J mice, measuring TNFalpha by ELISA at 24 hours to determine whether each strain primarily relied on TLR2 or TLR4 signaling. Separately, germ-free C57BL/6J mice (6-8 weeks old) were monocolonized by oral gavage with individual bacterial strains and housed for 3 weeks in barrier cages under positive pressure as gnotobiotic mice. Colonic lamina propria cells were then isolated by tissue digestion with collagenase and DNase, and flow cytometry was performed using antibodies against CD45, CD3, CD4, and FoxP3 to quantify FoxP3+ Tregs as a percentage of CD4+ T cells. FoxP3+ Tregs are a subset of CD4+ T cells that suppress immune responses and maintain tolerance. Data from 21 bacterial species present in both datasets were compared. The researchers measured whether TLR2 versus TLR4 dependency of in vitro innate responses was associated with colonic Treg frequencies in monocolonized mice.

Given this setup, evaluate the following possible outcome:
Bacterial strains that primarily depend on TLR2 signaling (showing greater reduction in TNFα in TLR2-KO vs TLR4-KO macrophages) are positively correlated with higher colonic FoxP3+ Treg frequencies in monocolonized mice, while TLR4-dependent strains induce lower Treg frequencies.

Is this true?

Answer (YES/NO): YES